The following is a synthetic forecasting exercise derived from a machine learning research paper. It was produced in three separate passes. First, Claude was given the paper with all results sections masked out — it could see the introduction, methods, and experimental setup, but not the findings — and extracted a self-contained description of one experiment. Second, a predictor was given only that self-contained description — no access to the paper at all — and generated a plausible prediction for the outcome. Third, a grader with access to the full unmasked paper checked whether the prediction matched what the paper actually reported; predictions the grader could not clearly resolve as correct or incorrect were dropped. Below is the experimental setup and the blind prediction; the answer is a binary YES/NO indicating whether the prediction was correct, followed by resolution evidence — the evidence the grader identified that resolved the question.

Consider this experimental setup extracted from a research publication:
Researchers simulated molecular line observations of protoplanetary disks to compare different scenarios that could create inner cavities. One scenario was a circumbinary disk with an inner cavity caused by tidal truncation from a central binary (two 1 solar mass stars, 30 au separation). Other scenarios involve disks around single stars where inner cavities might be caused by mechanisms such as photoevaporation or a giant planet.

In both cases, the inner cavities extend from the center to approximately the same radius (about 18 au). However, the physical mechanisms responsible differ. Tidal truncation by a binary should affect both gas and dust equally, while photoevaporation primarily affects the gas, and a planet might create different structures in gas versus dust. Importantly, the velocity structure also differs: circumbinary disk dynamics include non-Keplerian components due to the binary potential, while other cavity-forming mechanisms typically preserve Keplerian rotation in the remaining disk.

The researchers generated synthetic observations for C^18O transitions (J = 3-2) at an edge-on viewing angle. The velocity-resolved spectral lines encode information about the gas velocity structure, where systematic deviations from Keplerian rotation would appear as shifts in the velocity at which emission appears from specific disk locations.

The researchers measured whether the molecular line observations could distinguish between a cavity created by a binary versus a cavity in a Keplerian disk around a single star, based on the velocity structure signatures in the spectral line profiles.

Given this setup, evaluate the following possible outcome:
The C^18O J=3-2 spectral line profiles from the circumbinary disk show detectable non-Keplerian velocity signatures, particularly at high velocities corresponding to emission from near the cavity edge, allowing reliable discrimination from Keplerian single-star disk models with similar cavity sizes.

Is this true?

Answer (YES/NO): NO